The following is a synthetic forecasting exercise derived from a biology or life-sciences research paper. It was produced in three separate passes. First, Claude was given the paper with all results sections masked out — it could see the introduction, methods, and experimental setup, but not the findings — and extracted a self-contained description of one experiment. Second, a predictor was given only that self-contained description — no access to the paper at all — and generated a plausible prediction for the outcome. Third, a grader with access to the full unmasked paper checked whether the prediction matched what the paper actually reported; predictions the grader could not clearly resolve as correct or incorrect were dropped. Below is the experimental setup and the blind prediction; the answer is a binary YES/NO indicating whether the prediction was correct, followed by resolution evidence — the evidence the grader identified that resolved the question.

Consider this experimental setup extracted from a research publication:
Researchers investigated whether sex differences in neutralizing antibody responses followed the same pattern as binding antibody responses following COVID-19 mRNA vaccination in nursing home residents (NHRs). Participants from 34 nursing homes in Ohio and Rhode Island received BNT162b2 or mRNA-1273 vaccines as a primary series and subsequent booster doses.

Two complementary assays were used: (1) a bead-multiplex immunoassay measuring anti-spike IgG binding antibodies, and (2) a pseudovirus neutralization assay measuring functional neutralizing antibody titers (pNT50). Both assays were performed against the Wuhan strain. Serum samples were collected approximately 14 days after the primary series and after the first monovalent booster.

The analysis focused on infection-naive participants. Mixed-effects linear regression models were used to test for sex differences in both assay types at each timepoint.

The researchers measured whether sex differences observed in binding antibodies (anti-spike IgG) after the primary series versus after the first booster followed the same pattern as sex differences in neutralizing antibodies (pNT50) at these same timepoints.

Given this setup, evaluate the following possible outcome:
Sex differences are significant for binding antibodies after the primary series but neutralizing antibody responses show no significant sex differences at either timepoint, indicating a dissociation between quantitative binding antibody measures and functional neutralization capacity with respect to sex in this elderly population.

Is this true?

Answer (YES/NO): NO